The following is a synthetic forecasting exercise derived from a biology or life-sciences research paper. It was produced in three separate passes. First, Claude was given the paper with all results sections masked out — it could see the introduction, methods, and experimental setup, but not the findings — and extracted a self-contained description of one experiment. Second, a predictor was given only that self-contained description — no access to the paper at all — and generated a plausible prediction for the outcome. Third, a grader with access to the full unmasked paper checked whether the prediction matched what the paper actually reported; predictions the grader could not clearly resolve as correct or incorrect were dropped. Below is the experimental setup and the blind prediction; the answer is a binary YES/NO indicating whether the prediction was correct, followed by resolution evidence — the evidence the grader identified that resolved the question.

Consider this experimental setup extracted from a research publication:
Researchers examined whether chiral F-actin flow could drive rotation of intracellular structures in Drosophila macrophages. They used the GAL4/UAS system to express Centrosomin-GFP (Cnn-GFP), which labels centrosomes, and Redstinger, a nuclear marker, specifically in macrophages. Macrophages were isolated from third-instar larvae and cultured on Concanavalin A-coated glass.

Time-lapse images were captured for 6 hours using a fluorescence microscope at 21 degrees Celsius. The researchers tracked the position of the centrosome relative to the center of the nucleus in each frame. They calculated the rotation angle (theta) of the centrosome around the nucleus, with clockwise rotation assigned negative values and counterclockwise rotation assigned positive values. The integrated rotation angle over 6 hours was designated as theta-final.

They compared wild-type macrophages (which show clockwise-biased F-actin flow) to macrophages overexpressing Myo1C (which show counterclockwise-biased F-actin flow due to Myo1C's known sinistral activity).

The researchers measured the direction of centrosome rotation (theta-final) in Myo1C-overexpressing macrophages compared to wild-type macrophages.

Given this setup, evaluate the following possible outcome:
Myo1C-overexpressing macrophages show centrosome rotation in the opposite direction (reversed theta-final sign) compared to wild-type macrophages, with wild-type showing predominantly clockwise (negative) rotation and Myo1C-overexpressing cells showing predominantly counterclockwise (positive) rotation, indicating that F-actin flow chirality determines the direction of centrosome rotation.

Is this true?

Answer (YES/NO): YES